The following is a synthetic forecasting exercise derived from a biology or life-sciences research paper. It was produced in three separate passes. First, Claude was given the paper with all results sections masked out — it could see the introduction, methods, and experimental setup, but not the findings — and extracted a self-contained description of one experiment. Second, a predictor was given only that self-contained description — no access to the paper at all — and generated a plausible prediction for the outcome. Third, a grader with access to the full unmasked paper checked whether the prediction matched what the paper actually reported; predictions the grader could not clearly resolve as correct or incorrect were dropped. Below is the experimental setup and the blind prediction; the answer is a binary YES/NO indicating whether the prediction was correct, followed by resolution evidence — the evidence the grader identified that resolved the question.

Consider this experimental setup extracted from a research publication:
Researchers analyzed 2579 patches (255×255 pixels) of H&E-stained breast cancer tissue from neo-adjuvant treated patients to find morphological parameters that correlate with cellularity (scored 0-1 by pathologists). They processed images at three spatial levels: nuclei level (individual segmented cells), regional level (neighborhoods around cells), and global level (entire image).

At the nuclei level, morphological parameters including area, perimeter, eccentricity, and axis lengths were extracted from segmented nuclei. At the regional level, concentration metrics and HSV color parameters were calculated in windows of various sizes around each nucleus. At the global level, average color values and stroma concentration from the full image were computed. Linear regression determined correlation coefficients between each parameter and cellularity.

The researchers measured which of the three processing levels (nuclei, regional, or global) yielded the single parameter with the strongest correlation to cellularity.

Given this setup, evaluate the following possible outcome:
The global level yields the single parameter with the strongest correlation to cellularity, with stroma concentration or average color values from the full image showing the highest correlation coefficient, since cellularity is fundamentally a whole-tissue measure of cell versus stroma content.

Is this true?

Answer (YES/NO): YES